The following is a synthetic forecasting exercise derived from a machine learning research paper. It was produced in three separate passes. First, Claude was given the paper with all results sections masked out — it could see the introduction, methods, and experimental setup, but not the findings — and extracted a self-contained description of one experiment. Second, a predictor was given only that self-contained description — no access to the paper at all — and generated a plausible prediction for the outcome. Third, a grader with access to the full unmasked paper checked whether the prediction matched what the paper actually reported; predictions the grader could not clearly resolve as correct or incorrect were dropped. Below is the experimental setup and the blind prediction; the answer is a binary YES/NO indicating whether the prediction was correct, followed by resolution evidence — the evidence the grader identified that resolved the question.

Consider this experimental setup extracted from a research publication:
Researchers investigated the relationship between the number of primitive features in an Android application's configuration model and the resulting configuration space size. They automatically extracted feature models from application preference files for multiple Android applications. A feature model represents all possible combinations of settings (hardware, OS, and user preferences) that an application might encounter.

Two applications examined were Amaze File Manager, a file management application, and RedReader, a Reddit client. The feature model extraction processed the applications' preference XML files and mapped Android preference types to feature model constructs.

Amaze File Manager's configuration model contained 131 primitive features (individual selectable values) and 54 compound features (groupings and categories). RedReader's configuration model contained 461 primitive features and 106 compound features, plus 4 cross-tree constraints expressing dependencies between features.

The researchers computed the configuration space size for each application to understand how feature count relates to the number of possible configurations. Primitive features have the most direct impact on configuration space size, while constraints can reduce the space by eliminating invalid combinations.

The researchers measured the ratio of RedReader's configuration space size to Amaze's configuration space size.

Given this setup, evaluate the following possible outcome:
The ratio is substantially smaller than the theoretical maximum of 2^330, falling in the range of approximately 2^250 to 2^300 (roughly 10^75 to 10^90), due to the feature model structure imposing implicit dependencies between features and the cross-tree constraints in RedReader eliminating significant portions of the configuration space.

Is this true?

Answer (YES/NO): NO